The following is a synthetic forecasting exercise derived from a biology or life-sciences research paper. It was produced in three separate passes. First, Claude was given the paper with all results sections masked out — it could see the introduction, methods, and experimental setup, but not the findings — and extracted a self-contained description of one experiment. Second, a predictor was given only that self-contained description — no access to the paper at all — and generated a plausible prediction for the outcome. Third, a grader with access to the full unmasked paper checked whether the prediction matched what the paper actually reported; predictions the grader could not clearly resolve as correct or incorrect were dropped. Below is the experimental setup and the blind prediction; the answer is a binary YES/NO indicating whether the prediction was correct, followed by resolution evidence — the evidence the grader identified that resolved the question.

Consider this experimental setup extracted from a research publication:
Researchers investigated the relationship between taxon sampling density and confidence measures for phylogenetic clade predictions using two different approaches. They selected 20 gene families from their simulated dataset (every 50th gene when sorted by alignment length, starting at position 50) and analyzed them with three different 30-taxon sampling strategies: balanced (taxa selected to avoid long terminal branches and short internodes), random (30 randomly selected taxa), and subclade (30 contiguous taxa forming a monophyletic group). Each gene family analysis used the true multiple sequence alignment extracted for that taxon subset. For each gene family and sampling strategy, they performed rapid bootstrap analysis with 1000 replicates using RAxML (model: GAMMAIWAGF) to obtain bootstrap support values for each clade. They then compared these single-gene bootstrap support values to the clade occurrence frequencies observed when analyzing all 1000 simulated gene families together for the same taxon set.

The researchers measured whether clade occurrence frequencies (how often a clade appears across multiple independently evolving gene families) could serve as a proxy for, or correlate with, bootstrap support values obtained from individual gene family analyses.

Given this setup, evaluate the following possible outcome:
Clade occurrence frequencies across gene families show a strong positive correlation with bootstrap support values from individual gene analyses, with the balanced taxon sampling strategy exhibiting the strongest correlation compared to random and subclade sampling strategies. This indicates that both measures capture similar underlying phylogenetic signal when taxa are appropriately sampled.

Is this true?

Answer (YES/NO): NO